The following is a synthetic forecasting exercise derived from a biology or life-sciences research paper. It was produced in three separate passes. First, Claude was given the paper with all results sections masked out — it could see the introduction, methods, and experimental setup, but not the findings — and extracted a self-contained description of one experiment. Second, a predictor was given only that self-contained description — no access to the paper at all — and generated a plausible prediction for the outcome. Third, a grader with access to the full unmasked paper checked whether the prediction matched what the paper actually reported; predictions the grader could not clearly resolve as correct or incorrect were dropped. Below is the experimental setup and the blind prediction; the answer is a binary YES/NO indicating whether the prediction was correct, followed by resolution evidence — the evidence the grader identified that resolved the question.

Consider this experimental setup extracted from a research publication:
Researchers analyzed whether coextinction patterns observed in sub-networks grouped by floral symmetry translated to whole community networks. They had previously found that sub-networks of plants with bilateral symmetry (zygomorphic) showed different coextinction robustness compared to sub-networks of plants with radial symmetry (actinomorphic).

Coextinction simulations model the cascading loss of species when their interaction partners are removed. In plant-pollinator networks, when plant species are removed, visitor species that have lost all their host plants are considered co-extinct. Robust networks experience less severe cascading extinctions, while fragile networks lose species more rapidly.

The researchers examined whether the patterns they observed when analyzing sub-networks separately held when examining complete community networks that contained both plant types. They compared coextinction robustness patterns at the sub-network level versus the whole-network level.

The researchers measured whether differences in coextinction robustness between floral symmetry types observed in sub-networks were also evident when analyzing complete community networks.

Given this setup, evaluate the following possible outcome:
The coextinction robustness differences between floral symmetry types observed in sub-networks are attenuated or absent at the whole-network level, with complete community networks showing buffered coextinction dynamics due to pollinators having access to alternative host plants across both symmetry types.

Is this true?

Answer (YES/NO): NO